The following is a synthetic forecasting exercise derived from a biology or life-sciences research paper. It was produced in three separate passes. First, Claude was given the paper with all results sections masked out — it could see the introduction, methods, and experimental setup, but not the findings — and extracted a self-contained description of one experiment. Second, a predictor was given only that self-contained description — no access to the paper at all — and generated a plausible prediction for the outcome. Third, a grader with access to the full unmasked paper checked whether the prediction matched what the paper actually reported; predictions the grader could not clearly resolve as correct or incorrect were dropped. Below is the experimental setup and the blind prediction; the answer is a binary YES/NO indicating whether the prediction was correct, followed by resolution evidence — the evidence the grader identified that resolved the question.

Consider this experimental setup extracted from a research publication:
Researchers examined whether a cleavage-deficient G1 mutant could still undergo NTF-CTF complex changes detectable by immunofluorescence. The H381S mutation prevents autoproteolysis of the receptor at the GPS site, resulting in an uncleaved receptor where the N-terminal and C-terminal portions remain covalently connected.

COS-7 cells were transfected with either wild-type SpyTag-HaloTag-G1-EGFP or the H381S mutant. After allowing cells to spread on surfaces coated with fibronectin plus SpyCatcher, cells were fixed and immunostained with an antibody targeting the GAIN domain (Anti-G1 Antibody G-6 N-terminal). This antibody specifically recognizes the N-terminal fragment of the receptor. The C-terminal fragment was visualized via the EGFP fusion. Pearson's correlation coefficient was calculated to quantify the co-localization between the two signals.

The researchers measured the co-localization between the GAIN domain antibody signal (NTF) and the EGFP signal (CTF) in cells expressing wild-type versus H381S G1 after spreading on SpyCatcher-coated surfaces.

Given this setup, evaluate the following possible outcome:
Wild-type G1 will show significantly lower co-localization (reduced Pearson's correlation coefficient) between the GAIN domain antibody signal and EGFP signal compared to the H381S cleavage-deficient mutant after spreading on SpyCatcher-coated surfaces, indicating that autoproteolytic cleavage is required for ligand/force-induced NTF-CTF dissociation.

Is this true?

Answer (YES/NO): YES